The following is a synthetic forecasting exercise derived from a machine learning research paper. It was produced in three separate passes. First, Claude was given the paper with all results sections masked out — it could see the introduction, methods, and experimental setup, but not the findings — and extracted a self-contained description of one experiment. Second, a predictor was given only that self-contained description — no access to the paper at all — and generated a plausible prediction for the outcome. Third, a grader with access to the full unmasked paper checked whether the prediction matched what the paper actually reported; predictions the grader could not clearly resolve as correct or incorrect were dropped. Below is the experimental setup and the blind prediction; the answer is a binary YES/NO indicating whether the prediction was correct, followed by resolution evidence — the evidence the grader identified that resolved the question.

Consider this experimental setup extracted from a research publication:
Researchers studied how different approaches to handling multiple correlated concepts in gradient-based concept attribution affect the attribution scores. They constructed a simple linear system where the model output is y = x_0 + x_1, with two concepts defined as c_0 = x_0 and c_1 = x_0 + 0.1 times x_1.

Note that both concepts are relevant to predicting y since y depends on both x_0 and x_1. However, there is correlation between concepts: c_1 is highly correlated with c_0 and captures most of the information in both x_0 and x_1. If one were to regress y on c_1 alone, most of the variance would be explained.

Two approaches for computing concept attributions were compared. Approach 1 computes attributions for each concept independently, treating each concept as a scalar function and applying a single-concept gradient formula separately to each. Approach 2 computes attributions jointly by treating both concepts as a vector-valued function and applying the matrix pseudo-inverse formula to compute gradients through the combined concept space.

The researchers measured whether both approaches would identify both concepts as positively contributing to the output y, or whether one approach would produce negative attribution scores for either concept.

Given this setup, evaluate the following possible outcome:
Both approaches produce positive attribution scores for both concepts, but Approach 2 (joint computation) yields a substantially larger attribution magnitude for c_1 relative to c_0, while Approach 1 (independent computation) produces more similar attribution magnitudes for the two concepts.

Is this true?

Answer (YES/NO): NO